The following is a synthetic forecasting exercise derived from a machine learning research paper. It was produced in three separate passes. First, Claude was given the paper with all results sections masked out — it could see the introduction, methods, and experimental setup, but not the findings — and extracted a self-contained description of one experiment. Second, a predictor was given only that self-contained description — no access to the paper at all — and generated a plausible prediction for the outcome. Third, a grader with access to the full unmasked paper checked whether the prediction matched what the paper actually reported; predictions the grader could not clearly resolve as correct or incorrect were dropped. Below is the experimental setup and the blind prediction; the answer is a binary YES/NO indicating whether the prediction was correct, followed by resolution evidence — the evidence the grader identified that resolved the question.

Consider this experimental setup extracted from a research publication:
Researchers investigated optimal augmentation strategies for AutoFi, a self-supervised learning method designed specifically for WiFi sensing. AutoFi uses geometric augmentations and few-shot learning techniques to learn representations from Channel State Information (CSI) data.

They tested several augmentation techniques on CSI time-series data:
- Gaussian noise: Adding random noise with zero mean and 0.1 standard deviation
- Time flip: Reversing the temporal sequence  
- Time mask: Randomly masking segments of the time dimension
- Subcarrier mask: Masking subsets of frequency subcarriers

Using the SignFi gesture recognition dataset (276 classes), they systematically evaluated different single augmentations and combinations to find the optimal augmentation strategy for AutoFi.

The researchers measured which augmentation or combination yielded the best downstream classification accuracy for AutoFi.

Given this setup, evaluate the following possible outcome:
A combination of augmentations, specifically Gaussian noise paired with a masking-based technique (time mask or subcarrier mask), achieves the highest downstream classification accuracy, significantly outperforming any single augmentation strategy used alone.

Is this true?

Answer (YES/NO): NO